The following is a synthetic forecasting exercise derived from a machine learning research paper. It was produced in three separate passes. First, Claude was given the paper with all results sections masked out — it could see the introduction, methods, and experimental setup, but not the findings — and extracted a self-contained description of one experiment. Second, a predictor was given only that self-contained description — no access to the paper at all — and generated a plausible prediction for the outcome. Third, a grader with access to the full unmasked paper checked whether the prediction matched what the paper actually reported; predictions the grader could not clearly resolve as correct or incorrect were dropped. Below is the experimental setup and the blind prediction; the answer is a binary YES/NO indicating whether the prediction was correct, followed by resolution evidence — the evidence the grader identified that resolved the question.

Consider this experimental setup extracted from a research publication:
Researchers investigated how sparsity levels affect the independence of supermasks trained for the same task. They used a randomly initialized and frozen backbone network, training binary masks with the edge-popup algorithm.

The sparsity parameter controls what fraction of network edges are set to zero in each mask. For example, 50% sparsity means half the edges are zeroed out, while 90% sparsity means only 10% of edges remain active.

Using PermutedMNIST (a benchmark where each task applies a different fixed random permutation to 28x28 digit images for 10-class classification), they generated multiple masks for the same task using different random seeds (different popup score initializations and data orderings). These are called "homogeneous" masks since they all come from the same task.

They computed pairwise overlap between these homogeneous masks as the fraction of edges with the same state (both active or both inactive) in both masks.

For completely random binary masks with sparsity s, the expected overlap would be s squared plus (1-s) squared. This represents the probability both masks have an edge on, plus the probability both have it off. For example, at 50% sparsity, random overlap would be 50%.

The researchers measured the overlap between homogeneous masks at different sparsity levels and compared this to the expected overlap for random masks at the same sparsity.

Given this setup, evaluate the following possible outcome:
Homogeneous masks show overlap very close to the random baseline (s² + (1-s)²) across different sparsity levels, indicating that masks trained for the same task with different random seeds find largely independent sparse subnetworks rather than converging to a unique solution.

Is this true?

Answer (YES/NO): YES